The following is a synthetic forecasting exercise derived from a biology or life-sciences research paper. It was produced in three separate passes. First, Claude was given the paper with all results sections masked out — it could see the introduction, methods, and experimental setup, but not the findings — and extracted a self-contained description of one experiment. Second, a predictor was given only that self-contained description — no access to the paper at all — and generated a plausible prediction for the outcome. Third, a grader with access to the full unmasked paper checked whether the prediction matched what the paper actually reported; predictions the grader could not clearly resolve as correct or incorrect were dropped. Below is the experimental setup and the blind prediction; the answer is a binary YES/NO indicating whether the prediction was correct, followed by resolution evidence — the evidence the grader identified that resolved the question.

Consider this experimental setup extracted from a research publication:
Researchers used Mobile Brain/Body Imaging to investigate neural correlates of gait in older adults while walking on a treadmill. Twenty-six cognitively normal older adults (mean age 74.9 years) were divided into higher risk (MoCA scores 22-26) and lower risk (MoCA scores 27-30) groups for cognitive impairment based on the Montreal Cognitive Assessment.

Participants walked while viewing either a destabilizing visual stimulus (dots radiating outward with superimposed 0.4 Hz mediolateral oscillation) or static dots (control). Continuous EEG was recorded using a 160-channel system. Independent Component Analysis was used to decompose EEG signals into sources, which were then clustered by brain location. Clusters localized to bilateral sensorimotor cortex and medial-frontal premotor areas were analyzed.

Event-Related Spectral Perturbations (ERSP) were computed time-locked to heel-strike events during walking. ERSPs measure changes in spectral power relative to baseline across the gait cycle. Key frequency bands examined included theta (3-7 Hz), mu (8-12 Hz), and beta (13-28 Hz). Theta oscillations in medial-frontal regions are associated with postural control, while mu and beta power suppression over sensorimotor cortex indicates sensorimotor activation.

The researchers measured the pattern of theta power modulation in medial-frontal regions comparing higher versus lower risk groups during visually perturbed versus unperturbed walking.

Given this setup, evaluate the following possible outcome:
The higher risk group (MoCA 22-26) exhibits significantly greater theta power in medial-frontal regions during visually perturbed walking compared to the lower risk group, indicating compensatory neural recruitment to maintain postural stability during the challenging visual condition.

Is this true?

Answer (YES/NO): NO